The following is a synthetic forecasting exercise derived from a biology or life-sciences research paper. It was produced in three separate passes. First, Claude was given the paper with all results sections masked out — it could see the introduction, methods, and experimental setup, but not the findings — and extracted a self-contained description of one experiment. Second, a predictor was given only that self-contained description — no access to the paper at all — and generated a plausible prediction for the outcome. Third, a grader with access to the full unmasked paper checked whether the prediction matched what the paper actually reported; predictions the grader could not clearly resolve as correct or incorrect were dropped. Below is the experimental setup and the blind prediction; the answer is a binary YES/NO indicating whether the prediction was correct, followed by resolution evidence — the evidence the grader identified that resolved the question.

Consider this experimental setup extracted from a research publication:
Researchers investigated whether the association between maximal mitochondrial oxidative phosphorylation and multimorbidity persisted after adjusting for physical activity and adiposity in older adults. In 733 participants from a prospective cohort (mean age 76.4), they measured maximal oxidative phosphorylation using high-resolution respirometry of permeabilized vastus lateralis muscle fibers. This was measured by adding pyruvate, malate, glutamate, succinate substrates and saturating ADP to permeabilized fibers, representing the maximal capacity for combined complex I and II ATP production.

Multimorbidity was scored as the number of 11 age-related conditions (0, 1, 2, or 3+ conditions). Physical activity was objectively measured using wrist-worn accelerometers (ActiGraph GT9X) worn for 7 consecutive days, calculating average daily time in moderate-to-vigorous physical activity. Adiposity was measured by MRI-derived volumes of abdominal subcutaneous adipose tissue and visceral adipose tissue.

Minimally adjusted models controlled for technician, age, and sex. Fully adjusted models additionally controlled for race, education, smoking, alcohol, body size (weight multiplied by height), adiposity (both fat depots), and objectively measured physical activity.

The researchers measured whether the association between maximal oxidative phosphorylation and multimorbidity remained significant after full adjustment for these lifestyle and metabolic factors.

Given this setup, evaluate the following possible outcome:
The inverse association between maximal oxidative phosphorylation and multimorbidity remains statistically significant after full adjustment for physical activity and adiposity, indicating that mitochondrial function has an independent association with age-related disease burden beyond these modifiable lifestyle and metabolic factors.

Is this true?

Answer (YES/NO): YES